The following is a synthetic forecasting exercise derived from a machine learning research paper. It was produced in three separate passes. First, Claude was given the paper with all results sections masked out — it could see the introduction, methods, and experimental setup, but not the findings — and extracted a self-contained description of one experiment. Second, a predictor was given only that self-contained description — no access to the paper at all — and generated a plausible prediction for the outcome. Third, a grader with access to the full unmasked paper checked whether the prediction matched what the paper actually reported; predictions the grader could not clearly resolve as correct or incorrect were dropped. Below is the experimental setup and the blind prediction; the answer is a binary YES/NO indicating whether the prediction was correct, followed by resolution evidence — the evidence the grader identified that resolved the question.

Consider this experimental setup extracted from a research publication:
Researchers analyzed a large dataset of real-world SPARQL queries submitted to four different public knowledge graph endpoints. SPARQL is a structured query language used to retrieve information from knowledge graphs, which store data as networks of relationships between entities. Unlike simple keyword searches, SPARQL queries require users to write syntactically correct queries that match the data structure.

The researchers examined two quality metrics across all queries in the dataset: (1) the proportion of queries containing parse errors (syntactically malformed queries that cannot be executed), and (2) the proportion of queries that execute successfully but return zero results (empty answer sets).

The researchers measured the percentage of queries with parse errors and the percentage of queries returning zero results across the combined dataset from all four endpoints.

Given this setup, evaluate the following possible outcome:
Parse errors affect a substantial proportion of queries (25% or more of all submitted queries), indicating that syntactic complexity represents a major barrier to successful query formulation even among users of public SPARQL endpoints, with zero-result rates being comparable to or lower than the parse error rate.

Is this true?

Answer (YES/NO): YES